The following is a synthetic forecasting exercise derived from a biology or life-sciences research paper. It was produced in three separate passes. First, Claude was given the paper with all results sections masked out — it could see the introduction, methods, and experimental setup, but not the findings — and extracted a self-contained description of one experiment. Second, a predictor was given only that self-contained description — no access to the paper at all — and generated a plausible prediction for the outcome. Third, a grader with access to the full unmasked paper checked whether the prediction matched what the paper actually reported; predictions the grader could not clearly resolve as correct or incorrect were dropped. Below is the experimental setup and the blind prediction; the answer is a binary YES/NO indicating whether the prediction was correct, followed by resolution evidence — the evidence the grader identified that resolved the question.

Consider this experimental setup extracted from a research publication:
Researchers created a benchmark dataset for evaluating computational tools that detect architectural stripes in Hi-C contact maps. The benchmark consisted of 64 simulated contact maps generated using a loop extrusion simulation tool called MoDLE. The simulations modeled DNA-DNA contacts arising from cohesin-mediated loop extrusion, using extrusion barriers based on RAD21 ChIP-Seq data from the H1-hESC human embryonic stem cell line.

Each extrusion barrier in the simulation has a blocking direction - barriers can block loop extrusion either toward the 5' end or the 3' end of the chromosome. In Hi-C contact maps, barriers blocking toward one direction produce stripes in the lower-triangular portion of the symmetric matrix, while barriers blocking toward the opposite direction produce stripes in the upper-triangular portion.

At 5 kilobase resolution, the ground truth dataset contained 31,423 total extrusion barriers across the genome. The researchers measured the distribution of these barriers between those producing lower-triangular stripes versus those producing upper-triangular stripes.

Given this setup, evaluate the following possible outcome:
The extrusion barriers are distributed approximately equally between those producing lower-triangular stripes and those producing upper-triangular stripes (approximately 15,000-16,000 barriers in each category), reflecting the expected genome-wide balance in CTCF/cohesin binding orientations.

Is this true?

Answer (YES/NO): YES